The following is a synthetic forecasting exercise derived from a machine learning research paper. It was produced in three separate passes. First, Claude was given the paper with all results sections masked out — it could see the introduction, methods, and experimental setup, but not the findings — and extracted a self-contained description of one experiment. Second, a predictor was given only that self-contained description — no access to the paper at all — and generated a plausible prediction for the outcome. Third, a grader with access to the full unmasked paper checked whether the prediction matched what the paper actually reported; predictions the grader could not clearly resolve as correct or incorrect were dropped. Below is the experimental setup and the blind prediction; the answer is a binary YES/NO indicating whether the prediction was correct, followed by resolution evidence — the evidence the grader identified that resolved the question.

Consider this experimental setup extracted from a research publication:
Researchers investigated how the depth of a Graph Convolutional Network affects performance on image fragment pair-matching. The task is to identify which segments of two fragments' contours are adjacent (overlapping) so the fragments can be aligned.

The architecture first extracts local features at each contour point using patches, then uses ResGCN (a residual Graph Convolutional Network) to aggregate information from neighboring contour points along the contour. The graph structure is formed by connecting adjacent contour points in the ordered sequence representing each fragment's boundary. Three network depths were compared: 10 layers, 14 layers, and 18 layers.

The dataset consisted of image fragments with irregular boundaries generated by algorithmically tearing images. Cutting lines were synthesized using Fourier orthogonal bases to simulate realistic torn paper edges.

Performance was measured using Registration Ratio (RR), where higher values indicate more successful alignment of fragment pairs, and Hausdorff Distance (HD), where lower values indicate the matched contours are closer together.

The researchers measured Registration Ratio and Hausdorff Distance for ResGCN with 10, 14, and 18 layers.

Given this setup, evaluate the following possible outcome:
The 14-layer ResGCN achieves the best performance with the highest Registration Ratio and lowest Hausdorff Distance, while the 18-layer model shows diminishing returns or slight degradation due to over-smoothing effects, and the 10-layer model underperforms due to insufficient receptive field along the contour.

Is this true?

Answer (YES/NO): YES